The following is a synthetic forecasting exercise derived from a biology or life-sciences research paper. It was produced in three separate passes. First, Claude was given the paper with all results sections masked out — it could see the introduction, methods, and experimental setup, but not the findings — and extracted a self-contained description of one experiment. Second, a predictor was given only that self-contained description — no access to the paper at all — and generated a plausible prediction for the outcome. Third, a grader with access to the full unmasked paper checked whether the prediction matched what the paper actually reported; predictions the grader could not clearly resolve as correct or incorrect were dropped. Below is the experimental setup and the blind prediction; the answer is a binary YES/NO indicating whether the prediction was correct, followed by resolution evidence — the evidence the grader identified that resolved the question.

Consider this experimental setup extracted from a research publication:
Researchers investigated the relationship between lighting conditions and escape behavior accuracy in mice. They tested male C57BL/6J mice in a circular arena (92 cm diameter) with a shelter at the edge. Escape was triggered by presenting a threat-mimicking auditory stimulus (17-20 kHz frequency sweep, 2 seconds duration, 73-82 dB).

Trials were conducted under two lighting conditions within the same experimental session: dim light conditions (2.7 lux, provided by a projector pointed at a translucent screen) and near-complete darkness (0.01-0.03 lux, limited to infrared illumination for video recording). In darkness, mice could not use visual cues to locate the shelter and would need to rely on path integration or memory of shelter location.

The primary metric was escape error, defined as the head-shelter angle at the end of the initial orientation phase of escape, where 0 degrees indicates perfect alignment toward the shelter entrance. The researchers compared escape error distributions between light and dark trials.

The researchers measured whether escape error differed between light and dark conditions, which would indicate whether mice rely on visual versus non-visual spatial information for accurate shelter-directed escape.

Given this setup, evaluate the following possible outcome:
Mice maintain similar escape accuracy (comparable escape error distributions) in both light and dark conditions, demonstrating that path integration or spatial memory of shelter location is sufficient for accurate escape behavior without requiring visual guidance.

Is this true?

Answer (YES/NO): YES